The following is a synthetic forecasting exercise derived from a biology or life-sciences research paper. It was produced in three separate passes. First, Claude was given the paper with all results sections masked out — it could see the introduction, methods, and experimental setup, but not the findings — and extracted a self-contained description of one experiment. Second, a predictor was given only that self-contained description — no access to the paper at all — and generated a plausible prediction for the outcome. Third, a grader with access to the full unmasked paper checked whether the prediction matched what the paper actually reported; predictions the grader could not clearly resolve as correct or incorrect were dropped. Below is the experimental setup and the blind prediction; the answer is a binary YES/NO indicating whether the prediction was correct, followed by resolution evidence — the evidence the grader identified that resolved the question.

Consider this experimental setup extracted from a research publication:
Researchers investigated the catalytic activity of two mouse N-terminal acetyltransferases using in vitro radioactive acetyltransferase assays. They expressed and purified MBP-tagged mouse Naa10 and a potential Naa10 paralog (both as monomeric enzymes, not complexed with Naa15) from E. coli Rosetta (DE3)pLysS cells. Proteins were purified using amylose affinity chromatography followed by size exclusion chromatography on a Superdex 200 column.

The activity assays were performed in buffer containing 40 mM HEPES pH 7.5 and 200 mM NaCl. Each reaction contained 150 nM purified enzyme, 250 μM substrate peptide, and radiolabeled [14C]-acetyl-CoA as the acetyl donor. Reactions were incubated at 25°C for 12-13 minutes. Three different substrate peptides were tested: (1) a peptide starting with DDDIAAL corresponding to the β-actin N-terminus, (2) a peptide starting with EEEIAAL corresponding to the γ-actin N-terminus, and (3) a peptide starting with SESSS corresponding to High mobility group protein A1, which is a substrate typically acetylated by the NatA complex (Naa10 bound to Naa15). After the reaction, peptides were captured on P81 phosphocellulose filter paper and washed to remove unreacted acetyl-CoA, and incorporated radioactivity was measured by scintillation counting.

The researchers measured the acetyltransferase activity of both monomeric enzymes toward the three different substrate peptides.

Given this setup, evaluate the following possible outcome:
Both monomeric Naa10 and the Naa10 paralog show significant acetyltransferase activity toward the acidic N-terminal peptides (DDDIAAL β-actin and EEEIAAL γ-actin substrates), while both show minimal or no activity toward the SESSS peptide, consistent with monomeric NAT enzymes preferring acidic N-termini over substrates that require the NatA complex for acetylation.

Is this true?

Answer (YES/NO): YES